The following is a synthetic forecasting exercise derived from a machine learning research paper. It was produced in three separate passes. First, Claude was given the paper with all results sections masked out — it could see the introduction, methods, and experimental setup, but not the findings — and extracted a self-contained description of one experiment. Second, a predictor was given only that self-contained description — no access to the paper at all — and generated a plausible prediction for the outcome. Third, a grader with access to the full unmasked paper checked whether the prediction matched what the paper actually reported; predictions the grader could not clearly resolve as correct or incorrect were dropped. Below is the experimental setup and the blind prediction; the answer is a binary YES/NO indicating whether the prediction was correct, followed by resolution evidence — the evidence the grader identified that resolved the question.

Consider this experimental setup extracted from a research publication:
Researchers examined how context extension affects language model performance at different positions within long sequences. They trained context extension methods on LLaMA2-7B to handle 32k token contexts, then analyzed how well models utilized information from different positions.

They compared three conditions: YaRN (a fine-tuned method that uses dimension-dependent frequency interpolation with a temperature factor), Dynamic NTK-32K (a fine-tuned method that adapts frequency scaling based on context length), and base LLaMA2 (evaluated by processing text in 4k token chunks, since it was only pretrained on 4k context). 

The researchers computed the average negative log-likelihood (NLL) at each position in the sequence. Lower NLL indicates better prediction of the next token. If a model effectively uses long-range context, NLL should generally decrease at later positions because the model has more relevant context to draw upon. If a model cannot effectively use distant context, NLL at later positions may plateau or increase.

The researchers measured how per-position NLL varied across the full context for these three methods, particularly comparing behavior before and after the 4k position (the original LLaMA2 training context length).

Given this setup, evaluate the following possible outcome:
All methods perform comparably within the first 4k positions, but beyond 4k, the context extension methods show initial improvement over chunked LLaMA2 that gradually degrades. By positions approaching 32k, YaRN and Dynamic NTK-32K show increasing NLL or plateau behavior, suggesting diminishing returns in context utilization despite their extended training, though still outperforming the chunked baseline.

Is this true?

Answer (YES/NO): NO